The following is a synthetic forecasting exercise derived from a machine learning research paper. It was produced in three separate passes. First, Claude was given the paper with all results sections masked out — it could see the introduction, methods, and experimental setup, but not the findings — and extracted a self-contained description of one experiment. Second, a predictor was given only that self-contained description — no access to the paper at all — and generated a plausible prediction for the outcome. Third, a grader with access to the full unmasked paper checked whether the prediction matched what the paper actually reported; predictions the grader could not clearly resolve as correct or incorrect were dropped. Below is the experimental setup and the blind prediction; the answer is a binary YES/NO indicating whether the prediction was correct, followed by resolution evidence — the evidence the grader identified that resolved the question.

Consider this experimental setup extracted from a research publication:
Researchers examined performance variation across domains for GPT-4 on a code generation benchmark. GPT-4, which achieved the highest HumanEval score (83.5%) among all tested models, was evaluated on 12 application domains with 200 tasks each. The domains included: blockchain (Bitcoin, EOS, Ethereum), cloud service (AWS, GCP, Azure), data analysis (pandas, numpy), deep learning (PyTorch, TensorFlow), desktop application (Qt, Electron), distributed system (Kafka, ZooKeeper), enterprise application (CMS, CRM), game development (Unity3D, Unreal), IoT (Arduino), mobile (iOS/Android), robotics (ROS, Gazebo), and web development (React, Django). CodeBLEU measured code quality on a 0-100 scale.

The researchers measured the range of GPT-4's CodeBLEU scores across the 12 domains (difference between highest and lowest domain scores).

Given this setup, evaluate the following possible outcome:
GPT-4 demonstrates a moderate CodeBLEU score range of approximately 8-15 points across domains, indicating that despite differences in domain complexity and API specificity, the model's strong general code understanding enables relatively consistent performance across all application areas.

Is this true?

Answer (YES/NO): NO